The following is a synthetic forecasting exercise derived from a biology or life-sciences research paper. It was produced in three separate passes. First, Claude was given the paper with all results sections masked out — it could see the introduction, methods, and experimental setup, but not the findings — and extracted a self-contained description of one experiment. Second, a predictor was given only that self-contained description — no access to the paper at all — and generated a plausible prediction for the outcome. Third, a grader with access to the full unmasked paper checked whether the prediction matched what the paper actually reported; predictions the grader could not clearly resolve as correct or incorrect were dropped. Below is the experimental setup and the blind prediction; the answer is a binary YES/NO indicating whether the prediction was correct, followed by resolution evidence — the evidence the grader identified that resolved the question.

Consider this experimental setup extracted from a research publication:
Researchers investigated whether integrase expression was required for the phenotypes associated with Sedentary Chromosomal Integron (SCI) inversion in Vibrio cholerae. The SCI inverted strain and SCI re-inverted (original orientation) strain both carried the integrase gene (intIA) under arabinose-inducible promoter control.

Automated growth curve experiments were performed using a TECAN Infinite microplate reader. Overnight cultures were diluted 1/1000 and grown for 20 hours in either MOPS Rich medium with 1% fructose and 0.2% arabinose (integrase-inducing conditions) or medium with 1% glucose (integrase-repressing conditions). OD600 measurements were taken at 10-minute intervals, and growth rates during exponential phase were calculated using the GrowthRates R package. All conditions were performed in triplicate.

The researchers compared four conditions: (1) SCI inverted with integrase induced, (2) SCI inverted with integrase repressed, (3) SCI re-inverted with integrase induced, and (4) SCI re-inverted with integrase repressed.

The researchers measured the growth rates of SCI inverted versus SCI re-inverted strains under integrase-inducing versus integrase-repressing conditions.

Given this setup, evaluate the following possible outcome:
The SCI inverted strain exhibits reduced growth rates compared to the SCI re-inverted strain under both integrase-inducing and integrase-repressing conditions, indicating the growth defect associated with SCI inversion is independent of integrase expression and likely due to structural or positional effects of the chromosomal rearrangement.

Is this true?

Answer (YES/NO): NO